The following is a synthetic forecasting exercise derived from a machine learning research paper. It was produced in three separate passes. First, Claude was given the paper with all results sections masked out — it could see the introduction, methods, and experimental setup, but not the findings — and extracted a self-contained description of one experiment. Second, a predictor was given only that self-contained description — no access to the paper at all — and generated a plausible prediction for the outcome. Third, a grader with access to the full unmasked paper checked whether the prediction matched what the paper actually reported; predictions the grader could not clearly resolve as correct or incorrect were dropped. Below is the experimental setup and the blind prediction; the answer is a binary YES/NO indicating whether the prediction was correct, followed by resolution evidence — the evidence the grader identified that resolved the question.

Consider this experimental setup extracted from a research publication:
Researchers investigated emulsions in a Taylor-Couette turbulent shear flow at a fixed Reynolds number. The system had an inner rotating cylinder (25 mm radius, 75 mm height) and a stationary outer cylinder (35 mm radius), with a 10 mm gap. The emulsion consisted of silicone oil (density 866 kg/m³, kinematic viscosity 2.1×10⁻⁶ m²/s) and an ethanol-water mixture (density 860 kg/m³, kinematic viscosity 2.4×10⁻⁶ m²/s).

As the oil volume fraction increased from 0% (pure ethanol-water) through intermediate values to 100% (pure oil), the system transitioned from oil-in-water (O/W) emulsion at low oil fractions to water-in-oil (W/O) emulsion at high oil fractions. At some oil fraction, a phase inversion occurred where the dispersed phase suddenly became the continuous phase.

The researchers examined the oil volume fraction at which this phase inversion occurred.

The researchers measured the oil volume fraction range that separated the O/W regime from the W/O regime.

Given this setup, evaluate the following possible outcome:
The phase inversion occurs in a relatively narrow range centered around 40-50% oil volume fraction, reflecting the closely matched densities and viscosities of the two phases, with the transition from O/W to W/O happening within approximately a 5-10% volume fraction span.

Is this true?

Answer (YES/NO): NO